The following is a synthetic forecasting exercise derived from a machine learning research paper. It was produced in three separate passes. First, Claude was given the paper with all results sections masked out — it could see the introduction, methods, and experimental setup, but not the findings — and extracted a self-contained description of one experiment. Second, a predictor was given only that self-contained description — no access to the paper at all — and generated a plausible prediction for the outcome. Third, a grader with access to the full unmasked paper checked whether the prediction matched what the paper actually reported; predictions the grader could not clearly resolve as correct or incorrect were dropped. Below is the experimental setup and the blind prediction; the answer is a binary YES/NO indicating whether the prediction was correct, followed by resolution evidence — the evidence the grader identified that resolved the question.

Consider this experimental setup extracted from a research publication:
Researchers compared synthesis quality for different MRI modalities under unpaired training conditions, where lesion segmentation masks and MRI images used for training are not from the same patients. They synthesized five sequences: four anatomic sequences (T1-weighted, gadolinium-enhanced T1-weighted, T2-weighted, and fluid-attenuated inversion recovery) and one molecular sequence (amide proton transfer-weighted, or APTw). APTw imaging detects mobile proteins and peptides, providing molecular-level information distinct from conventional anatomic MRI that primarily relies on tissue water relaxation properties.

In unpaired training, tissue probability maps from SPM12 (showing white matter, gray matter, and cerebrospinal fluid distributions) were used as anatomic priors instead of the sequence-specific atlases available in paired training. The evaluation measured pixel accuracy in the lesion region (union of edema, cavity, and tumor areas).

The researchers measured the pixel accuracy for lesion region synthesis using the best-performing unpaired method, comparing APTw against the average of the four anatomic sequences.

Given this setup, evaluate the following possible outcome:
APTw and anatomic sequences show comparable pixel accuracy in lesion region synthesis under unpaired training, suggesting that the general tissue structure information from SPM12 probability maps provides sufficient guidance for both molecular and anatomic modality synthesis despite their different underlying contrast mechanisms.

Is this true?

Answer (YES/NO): NO